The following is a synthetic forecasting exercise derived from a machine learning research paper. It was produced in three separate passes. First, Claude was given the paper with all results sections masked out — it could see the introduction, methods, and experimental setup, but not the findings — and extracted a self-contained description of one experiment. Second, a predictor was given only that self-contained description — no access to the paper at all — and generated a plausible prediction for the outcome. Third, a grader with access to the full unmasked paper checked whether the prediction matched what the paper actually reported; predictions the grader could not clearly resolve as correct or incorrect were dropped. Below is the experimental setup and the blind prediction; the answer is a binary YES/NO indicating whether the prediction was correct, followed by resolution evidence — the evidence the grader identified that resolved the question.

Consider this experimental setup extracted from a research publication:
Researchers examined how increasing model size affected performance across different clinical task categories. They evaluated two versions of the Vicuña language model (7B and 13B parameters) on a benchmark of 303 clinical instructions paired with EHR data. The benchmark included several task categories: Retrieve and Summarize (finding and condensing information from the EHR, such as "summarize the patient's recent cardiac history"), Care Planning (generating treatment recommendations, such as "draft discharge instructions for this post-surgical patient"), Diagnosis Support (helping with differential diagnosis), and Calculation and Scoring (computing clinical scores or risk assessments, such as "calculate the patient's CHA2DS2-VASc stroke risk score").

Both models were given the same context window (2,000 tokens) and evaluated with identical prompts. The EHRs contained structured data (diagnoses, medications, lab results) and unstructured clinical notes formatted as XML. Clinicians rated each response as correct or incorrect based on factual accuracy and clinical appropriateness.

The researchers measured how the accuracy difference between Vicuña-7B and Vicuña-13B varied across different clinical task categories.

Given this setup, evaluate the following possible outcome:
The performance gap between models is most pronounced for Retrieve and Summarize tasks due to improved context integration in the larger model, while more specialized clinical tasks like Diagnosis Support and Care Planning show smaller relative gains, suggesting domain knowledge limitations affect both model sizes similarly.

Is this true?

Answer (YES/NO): NO